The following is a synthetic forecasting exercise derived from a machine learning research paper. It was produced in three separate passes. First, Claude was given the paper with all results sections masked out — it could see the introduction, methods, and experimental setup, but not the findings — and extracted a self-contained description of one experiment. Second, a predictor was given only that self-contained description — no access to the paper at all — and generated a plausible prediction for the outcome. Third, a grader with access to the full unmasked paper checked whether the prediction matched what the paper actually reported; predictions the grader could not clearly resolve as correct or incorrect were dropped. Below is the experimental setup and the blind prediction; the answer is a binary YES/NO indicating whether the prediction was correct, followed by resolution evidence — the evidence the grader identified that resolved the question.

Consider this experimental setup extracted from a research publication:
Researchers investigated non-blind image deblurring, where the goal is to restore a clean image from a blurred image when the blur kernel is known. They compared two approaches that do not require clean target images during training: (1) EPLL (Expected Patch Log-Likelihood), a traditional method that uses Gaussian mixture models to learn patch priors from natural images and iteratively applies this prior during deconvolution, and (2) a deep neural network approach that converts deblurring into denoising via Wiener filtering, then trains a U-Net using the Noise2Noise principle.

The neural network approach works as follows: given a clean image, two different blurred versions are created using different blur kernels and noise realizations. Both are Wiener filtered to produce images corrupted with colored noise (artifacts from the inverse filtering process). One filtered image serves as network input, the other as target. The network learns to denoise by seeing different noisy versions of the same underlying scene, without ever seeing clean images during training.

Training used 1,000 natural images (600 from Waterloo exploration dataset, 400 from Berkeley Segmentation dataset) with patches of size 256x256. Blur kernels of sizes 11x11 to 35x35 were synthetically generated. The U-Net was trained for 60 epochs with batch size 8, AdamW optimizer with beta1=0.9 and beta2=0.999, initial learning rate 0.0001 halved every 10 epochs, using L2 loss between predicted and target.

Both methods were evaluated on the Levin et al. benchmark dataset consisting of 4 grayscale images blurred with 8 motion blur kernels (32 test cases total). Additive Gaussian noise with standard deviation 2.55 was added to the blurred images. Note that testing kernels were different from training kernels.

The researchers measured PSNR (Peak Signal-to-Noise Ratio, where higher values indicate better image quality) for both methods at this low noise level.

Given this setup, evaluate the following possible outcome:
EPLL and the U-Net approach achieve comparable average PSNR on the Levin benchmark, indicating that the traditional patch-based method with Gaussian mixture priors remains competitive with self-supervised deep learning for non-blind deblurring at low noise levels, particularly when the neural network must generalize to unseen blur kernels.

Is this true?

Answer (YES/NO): NO